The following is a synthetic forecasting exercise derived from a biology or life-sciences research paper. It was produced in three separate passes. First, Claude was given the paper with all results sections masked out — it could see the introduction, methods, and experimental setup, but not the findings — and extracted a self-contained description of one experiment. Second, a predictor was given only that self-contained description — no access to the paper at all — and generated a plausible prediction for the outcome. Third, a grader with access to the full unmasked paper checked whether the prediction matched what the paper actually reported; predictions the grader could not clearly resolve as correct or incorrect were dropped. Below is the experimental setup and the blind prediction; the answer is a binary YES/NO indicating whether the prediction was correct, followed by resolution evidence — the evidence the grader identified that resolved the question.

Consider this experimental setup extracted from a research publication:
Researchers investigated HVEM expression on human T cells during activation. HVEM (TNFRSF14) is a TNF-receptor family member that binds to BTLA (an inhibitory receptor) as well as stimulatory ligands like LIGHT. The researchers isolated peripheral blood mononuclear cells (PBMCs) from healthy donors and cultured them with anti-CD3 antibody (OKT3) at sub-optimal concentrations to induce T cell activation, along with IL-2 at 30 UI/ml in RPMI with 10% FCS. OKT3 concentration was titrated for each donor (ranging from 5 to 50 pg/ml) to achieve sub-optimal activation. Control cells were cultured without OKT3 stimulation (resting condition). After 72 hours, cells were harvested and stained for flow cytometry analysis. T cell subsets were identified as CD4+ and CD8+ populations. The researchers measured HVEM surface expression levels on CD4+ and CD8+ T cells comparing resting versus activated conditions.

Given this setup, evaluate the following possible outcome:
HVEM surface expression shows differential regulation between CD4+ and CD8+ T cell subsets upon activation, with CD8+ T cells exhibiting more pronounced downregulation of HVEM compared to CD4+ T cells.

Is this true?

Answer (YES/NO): NO